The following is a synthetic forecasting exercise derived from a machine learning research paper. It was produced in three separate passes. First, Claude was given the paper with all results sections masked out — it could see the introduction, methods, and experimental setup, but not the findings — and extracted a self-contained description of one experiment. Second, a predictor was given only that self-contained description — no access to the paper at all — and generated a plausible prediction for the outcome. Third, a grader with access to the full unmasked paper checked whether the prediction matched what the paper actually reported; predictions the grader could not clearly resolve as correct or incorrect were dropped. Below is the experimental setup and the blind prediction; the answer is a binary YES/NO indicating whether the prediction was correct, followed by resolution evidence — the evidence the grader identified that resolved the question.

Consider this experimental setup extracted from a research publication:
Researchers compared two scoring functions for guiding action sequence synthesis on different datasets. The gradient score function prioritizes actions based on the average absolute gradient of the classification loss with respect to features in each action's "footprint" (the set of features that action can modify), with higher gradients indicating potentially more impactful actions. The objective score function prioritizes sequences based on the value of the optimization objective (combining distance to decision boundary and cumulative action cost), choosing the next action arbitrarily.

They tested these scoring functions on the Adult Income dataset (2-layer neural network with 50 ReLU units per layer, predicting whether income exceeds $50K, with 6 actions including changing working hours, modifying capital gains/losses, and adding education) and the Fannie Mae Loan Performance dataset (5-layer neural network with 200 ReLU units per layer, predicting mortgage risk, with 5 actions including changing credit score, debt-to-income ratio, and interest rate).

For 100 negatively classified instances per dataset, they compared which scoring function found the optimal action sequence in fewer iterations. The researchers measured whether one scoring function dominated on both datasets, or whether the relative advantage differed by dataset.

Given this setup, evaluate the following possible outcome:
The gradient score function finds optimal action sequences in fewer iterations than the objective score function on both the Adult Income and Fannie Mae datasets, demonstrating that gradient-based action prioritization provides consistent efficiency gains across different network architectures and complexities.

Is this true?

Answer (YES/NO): NO